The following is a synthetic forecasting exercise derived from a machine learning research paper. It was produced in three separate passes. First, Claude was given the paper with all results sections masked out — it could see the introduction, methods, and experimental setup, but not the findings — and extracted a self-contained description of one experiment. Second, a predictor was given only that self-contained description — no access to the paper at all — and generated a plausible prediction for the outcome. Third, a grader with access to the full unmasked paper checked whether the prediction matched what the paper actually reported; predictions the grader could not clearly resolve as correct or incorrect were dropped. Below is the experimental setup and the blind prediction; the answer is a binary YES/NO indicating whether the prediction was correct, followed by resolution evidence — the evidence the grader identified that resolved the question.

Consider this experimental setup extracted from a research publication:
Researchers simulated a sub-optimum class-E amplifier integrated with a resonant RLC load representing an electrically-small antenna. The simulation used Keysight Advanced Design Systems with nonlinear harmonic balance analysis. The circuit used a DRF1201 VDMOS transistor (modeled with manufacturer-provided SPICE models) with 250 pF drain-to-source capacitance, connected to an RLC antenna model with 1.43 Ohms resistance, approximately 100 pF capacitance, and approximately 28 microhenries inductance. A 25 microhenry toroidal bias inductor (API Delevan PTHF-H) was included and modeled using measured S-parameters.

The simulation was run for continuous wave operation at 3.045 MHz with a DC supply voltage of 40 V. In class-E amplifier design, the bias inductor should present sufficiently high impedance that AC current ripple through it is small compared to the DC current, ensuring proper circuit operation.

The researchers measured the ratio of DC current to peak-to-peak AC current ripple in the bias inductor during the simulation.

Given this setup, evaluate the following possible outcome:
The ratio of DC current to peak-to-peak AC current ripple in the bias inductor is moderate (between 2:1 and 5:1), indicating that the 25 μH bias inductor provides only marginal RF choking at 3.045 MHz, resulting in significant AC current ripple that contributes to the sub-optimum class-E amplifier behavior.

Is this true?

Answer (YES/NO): NO